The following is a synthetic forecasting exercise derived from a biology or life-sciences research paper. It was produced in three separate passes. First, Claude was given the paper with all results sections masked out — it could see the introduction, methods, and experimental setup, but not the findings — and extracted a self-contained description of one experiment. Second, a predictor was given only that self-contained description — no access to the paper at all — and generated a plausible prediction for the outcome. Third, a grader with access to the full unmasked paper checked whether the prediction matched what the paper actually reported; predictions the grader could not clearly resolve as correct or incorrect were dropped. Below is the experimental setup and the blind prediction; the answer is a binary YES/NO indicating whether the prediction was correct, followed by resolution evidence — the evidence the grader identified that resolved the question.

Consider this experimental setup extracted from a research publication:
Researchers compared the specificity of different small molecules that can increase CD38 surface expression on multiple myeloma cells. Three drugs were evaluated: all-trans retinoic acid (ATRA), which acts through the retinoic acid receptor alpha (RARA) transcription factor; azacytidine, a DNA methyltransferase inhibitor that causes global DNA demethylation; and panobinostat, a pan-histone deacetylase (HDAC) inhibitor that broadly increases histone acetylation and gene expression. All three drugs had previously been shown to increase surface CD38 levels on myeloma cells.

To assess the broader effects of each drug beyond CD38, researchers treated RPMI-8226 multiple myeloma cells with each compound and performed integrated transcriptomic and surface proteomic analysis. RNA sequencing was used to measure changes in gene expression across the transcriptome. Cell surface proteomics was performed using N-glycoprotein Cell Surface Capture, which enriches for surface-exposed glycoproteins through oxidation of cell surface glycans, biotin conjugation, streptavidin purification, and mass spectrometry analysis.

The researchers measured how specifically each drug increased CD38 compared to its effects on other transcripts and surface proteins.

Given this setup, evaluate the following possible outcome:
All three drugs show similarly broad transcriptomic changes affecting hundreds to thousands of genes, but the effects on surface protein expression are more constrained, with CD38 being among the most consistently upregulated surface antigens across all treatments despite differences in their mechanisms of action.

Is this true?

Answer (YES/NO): NO